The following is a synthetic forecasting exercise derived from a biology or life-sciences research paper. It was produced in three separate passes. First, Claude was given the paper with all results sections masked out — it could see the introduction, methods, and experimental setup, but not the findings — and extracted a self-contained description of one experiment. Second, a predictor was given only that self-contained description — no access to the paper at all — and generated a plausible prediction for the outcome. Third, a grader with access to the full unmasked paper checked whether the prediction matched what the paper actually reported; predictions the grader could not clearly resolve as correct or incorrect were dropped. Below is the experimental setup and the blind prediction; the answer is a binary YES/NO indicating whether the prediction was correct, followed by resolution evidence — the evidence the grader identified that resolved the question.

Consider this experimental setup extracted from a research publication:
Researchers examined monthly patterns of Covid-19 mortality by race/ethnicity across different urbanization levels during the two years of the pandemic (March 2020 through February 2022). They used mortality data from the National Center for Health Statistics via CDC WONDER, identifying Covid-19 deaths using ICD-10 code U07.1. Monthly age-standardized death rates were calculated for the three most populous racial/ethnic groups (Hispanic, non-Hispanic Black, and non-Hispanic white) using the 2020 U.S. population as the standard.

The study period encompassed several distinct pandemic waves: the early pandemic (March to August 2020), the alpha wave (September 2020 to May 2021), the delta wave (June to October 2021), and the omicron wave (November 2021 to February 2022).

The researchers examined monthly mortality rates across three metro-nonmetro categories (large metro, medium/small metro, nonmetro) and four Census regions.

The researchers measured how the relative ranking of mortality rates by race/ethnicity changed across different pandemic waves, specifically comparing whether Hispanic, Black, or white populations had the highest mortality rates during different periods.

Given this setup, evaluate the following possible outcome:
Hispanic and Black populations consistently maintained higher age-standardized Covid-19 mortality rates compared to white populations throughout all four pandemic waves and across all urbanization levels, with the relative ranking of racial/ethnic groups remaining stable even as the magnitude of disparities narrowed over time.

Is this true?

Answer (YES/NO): NO